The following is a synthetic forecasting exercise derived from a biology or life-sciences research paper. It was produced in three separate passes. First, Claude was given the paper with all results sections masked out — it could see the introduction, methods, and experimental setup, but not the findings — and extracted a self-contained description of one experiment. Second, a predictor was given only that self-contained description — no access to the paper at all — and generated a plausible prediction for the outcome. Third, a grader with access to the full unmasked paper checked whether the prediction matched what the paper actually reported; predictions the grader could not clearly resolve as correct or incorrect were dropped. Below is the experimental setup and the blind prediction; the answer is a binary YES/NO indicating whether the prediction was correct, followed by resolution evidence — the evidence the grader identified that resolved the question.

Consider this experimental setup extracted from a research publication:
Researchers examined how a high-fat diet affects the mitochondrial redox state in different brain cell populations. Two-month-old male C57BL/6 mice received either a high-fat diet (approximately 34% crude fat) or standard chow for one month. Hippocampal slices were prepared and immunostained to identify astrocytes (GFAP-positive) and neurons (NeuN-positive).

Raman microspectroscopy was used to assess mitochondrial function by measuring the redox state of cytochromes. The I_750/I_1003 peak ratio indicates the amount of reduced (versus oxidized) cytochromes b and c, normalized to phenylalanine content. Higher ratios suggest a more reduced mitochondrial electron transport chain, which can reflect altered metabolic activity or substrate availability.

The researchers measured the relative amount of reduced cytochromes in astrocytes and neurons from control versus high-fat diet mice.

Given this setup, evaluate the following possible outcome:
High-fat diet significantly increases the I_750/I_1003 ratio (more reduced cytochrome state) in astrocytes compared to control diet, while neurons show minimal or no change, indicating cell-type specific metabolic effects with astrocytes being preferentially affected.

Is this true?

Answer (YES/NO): YES